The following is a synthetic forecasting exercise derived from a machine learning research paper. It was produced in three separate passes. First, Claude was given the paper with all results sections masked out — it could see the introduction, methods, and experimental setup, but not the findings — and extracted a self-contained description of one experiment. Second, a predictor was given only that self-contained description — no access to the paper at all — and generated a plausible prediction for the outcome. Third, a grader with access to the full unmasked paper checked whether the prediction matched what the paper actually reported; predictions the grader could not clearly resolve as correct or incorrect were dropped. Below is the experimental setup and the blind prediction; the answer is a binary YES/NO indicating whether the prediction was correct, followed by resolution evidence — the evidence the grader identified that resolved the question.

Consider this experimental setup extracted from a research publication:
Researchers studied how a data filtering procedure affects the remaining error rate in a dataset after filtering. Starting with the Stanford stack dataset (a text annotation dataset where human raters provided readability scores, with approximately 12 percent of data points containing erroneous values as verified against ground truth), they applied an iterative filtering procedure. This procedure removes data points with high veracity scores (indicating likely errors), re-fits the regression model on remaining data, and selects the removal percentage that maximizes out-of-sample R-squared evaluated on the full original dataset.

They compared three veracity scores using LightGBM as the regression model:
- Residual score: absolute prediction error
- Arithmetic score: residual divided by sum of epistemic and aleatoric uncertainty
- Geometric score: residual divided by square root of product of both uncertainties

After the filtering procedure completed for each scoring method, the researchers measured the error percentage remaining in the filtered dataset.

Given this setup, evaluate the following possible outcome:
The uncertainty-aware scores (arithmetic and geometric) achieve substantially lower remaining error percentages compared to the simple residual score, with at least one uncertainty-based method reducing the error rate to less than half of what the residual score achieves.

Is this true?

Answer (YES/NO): NO